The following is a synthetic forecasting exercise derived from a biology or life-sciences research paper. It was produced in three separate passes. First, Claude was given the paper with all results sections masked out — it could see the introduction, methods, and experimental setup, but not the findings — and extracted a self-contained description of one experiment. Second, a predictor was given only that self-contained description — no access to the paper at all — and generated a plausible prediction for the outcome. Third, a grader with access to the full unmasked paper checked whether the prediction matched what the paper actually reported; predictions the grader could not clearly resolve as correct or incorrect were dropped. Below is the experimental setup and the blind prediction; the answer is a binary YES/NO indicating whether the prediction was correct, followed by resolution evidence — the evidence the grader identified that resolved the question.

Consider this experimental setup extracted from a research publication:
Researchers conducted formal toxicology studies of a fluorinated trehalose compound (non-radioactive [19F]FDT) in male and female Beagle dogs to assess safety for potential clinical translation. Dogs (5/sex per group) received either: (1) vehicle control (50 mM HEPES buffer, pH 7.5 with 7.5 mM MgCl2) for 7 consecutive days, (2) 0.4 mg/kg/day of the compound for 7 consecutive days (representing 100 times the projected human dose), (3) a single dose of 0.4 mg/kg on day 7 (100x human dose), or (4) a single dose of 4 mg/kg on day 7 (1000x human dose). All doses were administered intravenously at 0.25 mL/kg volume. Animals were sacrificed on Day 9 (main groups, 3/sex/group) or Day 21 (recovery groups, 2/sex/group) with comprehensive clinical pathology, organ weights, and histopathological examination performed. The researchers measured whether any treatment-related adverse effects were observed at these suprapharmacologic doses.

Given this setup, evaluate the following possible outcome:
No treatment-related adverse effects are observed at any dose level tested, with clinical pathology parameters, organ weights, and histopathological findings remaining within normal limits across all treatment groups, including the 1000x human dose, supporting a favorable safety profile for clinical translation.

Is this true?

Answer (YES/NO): YES